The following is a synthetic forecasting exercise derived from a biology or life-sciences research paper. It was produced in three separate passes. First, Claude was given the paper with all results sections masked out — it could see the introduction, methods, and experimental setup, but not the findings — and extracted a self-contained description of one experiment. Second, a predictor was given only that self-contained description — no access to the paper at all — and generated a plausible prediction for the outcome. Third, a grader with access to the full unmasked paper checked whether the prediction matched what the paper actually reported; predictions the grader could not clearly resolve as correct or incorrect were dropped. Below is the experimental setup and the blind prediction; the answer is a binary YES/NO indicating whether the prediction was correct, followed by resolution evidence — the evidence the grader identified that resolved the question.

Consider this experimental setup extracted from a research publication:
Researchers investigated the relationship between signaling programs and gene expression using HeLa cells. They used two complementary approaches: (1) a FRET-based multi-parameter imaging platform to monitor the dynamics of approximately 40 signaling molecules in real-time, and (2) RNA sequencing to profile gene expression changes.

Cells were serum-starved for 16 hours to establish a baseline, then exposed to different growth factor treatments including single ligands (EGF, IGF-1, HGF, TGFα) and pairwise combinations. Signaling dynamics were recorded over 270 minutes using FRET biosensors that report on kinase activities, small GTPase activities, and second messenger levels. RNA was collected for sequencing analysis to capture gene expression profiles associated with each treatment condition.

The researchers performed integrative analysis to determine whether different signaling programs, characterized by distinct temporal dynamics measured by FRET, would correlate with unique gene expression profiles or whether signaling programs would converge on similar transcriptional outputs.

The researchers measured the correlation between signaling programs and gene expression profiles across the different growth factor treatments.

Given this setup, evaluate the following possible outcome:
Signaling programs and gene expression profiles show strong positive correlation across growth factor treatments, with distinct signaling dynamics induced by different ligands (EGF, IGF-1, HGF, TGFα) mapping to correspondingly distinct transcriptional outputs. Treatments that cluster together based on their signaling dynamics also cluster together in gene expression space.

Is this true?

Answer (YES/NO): YES